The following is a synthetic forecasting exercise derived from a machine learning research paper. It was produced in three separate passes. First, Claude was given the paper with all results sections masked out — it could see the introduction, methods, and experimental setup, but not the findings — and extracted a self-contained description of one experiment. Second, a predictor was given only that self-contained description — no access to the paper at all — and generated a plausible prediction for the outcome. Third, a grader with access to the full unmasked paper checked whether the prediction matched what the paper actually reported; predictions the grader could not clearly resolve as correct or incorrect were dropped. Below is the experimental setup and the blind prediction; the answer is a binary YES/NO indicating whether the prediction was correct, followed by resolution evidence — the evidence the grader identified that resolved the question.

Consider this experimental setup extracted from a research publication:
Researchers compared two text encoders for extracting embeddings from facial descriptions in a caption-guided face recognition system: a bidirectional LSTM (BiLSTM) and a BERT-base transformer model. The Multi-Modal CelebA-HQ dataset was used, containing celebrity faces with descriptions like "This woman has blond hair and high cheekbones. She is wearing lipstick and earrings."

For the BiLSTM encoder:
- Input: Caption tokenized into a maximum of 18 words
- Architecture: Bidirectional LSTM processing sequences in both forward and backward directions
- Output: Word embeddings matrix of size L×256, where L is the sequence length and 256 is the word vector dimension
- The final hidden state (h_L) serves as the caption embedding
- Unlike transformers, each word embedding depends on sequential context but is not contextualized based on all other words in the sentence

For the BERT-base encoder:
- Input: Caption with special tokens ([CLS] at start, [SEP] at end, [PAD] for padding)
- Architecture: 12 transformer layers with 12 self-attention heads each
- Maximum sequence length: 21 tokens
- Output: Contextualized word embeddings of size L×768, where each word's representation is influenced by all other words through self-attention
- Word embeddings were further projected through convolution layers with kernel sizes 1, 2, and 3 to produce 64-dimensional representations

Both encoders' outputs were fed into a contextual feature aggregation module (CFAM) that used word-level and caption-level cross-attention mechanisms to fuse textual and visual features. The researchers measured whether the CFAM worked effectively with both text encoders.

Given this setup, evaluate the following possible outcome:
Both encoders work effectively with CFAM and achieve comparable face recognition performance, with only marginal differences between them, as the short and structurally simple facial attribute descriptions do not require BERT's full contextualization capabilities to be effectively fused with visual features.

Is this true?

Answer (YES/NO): NO